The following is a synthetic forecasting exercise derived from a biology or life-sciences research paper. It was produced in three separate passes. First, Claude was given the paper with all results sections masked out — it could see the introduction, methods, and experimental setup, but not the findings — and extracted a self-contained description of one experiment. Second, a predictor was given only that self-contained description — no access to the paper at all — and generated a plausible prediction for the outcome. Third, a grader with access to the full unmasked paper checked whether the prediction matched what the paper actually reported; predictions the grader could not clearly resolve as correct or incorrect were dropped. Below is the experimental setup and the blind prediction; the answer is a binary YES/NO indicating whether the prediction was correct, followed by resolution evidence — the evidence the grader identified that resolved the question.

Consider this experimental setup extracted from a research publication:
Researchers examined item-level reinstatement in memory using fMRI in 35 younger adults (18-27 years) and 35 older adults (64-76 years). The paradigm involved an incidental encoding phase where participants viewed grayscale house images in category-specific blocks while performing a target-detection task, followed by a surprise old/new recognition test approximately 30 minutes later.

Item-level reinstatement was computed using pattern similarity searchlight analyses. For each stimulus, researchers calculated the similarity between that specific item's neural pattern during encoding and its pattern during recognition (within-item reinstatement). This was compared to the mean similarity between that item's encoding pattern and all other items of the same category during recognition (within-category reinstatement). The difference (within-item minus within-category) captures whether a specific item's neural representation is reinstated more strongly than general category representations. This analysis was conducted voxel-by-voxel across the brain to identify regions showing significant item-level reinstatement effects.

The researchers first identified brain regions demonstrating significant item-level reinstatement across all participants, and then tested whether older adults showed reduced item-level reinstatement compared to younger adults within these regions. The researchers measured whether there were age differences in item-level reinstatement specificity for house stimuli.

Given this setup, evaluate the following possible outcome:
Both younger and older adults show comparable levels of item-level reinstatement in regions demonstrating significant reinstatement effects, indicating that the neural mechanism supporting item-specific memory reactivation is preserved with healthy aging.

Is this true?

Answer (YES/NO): YES